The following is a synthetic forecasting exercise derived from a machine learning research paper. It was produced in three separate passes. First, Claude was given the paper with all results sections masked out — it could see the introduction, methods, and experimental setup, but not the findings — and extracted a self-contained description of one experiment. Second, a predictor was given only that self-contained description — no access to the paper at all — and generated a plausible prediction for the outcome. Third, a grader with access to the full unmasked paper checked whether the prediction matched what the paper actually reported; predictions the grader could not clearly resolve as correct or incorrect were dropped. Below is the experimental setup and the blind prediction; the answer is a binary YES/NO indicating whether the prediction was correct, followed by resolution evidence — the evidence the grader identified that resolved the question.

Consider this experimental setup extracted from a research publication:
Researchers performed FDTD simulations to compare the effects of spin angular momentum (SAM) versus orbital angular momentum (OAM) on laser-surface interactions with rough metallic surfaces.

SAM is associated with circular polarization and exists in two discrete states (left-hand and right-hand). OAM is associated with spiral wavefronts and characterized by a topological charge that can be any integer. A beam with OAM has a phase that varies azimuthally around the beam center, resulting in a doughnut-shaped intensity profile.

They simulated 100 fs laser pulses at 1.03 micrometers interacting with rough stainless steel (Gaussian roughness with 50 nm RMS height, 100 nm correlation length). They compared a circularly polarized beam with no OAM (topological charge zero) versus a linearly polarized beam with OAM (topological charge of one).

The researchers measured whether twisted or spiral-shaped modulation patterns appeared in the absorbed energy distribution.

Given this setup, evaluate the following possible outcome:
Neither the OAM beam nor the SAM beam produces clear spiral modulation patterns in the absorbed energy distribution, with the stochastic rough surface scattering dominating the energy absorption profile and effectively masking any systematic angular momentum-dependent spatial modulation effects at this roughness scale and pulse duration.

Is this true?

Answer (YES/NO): YES